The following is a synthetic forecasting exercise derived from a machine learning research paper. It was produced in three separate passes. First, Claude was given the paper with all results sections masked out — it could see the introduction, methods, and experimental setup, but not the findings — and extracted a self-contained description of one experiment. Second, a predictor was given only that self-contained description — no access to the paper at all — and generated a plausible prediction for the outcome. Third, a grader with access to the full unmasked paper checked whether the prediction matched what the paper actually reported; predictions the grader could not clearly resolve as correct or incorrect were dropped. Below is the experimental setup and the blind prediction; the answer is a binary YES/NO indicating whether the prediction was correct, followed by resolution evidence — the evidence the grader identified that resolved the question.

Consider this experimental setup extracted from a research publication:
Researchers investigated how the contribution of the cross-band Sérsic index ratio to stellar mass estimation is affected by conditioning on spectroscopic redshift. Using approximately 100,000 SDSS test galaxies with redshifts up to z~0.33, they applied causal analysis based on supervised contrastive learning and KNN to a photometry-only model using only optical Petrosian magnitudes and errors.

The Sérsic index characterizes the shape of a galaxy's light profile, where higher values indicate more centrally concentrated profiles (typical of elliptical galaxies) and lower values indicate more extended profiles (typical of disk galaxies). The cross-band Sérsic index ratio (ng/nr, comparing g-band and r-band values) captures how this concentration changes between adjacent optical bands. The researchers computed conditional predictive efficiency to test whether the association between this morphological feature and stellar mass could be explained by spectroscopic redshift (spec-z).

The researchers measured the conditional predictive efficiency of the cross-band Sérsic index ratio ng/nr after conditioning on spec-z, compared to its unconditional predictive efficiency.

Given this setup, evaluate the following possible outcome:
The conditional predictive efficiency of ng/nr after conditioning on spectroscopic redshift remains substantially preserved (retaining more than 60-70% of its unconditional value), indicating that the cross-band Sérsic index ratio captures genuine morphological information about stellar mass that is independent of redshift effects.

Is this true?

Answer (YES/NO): NO